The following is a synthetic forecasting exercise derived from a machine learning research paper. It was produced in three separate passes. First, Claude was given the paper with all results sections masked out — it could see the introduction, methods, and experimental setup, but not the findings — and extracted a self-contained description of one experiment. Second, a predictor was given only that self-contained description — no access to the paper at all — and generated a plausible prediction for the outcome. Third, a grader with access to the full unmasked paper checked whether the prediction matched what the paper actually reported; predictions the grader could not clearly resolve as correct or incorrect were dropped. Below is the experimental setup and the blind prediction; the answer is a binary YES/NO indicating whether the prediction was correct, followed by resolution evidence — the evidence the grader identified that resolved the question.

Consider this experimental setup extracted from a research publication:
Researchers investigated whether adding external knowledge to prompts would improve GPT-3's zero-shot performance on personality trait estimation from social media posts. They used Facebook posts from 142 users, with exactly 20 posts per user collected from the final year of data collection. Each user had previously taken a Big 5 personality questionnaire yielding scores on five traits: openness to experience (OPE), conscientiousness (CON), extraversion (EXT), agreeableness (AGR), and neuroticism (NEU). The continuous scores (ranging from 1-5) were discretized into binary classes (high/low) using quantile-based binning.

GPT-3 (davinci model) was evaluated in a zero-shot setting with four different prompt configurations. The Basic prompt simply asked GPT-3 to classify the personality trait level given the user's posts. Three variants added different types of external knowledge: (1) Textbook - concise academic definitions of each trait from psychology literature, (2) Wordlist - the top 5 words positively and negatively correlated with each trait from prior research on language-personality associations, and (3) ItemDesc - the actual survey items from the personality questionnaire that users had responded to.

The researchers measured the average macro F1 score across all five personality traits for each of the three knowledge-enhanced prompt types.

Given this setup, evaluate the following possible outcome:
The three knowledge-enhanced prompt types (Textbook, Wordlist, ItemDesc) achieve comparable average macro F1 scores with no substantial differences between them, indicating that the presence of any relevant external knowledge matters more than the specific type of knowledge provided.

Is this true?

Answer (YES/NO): NO